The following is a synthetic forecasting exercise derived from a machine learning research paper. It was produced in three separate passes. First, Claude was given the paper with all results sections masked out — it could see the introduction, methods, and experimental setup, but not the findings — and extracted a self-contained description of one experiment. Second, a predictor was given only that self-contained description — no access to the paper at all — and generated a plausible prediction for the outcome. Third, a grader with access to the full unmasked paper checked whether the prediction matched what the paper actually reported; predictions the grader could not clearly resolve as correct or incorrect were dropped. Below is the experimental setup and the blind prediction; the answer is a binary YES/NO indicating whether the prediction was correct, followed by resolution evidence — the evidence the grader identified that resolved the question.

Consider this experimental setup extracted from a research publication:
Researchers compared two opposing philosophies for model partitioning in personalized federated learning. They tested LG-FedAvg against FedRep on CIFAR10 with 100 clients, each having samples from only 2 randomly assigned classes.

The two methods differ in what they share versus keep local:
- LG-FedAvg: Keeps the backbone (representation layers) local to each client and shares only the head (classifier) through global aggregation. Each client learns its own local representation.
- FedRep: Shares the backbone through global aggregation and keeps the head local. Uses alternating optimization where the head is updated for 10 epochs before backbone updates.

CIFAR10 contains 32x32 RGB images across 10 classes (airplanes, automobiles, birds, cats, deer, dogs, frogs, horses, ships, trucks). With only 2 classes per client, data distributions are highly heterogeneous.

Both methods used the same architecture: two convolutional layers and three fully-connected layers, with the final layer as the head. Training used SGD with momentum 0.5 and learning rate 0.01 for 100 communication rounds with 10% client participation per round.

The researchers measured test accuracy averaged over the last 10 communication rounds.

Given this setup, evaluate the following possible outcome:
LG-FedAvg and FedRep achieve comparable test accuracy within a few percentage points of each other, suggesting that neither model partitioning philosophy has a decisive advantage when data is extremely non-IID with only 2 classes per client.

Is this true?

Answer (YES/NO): NO